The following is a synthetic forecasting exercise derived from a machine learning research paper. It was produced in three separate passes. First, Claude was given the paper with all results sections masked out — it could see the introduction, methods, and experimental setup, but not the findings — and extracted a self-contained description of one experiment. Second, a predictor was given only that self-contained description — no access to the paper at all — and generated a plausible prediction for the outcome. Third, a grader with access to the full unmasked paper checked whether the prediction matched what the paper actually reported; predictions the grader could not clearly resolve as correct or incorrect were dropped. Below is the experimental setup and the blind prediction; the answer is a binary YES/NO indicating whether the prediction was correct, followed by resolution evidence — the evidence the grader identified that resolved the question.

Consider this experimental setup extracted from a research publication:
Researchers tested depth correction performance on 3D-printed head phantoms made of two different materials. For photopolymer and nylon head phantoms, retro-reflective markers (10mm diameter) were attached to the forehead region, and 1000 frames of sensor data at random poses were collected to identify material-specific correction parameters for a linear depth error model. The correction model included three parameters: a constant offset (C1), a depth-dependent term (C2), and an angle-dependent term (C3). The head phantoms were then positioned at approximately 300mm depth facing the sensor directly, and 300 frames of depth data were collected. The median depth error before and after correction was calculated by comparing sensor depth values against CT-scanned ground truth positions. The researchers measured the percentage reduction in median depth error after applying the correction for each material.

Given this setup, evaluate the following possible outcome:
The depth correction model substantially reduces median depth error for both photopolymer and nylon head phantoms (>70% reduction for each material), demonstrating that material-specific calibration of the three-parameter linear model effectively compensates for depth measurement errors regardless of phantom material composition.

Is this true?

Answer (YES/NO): YES